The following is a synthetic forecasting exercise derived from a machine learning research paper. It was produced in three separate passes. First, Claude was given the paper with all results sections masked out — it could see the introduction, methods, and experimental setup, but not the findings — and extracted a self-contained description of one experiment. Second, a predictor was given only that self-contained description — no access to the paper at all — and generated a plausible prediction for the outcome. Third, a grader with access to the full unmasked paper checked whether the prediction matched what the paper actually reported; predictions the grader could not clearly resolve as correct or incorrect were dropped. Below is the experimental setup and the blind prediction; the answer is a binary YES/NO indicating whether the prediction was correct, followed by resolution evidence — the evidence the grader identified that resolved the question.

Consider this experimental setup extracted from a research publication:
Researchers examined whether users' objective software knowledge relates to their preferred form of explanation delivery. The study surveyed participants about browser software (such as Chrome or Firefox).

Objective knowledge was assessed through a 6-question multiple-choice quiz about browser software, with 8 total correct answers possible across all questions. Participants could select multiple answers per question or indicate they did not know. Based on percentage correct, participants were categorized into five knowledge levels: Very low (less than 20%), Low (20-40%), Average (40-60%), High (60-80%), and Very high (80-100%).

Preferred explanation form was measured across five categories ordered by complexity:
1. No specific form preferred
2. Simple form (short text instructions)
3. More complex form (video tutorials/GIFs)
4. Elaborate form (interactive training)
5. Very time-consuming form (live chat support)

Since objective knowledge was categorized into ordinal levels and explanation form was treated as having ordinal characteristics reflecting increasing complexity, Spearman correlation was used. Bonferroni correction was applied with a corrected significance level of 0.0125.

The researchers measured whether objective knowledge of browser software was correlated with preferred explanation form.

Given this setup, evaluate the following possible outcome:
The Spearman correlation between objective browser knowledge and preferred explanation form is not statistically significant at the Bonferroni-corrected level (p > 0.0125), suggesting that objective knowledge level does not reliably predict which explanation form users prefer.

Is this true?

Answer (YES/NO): YES